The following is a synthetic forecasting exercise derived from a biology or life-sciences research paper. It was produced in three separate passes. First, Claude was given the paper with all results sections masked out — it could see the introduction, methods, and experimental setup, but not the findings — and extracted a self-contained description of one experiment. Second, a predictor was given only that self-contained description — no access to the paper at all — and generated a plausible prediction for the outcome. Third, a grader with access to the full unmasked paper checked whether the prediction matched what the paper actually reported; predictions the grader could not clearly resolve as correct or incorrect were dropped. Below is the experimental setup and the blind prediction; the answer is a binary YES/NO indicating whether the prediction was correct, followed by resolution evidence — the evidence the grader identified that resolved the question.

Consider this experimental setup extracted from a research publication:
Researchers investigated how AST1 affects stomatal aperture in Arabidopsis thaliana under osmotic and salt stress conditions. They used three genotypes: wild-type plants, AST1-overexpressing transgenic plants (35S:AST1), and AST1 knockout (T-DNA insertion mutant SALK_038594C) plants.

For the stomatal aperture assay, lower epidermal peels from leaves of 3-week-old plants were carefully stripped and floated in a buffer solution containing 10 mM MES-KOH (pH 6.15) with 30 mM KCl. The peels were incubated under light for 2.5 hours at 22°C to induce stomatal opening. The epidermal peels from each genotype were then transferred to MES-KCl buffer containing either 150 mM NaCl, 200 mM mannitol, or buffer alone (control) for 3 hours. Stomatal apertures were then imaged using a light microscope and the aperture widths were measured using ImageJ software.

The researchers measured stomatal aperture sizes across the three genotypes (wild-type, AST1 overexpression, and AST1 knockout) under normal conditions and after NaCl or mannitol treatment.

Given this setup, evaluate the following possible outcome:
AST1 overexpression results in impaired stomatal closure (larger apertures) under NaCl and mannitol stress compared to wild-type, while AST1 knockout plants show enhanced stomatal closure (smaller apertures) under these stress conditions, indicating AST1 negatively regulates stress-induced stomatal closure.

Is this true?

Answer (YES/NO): NO